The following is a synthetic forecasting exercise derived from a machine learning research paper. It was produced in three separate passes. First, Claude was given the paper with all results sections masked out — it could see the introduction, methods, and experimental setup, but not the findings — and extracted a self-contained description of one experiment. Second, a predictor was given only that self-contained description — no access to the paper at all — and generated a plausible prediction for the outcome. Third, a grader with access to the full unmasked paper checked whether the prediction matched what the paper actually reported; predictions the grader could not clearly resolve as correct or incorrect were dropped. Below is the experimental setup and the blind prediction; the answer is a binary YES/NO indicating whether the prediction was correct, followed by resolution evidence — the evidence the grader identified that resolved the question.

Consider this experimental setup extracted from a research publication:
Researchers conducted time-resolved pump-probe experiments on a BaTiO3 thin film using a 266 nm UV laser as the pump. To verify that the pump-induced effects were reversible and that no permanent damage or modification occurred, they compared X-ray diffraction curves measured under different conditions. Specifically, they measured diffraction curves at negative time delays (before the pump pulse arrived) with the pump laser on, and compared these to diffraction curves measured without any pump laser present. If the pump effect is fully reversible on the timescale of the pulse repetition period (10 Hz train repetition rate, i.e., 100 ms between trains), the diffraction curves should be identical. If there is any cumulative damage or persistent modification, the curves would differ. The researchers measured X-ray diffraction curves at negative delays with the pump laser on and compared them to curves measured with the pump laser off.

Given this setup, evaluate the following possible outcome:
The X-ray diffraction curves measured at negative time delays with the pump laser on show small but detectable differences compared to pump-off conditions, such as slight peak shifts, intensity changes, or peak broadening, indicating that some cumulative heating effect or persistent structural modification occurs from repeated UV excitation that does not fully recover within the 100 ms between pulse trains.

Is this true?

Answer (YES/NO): NO